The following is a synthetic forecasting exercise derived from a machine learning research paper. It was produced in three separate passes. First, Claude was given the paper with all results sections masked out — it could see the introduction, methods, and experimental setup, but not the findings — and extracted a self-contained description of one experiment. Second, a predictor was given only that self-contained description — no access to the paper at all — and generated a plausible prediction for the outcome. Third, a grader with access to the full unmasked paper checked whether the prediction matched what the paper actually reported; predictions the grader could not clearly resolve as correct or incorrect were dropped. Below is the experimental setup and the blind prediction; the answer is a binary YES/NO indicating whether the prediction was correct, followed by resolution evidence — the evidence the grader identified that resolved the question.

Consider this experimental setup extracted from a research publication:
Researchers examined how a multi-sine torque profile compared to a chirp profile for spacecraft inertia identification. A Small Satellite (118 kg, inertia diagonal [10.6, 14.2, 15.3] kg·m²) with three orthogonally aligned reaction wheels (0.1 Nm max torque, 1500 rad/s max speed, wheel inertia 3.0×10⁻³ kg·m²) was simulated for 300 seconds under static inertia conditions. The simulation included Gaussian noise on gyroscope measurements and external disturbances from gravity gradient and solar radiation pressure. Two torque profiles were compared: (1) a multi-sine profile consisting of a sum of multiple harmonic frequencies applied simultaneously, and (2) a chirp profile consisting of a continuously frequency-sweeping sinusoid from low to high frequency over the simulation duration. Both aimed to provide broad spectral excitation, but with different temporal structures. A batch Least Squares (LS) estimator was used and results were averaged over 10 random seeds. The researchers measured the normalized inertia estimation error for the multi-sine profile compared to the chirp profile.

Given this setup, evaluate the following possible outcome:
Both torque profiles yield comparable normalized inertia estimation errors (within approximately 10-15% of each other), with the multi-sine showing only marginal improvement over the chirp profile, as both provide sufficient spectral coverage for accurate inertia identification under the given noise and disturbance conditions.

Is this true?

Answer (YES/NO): NO